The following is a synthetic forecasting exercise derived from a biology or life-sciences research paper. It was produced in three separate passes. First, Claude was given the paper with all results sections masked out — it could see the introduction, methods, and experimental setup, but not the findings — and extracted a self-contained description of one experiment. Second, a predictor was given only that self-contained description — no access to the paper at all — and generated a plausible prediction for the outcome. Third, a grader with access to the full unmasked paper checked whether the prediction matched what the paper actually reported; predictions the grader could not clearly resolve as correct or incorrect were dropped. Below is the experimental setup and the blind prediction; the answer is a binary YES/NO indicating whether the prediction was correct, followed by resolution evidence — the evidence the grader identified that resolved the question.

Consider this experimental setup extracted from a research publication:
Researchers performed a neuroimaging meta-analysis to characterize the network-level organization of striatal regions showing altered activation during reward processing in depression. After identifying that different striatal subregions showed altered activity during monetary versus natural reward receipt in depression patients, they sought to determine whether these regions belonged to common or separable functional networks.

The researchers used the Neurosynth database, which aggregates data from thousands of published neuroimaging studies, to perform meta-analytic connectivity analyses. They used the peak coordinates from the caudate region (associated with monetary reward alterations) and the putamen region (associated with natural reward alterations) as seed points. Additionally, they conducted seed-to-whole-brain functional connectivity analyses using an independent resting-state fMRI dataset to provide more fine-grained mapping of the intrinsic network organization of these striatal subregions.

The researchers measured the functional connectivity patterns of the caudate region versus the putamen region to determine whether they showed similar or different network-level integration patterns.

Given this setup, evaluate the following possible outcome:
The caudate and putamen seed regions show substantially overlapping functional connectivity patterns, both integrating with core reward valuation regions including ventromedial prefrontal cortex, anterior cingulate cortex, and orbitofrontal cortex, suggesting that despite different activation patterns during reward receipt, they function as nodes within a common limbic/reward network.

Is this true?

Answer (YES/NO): NO